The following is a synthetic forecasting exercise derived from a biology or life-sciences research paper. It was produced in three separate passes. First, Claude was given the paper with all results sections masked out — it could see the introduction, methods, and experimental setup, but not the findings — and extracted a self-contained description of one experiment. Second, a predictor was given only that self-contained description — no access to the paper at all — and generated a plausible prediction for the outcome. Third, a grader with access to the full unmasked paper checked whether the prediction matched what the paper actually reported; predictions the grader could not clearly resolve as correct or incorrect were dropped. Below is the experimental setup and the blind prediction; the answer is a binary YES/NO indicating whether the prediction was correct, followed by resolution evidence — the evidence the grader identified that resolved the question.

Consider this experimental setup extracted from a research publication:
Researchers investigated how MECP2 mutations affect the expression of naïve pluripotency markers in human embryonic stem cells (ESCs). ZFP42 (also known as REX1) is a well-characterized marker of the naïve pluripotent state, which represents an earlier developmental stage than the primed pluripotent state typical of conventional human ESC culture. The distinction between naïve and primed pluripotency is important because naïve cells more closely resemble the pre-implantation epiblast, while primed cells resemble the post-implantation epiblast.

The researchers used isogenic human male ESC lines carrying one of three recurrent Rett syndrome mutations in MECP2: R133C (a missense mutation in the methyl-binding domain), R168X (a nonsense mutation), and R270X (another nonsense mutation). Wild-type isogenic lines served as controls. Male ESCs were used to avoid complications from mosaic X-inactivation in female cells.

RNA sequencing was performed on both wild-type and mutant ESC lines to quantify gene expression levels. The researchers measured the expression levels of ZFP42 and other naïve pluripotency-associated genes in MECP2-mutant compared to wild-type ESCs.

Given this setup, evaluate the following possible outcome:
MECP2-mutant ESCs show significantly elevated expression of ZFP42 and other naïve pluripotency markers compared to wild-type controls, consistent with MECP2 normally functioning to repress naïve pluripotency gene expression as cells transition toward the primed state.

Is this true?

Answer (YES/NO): YES